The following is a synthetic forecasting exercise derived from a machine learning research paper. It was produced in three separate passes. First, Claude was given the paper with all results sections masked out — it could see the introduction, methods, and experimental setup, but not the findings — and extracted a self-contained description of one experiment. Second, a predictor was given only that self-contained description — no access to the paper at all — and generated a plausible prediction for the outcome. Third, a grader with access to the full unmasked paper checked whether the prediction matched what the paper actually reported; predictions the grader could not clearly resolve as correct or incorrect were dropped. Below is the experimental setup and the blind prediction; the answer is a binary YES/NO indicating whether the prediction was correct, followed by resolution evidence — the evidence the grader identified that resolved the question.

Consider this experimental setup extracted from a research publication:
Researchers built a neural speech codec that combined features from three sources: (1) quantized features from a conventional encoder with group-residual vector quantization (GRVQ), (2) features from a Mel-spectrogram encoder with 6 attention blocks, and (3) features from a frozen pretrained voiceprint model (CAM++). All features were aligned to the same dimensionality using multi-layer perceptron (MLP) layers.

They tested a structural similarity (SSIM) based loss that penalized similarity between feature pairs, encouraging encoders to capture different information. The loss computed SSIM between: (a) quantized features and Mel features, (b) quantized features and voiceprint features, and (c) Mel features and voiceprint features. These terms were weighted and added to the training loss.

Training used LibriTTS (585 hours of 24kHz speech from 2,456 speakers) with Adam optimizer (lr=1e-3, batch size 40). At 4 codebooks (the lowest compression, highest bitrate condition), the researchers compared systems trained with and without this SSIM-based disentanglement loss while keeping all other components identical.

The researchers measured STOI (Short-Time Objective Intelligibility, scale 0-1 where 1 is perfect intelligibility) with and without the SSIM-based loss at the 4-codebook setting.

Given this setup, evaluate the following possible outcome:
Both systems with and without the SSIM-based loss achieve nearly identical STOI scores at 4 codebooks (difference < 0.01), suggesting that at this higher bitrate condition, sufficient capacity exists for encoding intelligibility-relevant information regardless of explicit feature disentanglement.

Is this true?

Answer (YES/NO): YES